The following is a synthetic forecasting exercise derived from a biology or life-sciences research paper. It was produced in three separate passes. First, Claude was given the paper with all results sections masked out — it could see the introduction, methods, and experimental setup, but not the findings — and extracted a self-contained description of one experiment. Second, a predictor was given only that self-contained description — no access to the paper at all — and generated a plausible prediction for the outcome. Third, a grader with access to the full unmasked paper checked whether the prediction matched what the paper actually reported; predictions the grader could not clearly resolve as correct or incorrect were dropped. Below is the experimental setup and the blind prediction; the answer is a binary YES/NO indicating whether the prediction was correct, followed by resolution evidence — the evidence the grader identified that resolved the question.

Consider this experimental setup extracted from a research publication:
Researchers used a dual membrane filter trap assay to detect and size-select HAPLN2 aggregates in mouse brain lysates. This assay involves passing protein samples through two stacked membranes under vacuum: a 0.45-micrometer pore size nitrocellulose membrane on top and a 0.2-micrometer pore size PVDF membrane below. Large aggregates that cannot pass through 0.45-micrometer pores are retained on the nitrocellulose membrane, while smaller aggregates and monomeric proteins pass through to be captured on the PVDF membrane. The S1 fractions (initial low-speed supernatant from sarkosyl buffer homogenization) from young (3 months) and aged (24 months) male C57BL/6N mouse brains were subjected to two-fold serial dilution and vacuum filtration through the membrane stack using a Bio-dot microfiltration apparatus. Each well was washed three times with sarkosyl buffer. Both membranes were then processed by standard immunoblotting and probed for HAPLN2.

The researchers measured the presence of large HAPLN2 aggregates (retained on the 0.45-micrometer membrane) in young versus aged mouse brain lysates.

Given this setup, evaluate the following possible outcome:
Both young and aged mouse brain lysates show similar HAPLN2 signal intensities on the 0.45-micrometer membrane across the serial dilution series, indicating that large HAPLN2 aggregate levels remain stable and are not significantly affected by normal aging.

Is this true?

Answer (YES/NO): NO